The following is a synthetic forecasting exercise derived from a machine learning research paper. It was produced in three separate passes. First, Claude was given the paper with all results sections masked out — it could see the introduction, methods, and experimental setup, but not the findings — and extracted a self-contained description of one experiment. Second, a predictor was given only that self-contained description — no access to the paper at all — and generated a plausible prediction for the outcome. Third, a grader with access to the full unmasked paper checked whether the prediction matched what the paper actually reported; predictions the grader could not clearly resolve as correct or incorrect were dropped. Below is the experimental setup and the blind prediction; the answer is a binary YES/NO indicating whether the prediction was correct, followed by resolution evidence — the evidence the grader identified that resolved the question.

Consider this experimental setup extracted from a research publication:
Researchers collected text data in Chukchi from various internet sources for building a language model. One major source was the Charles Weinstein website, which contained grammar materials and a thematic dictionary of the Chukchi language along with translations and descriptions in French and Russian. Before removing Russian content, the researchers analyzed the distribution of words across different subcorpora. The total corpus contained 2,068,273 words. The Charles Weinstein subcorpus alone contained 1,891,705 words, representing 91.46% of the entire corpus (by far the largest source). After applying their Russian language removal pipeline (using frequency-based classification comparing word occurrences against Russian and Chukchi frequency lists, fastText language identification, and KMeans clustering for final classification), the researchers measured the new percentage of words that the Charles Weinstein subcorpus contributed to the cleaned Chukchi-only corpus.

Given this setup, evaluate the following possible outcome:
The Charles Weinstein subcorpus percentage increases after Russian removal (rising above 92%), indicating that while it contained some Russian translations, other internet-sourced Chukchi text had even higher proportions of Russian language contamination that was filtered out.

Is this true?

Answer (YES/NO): NO